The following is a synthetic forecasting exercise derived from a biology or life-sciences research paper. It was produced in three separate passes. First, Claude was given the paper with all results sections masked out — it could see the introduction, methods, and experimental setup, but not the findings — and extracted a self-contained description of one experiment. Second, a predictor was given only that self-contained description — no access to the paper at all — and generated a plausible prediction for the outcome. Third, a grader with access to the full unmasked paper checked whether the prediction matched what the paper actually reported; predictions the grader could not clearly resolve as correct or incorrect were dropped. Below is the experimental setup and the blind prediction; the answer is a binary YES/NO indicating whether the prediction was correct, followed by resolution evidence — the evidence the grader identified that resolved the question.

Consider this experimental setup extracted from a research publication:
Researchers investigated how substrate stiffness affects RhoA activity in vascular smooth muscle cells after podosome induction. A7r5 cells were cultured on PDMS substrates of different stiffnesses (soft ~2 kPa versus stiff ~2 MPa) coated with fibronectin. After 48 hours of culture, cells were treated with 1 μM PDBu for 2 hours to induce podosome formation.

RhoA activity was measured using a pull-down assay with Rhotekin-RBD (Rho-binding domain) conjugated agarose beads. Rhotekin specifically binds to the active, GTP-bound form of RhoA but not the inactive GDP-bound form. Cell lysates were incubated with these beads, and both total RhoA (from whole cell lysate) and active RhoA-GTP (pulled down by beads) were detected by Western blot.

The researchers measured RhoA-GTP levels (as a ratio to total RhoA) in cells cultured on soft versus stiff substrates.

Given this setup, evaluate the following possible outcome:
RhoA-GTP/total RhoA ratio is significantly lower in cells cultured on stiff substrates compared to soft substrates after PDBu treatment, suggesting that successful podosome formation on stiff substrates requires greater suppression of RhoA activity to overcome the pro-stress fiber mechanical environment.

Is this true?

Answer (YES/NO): NO